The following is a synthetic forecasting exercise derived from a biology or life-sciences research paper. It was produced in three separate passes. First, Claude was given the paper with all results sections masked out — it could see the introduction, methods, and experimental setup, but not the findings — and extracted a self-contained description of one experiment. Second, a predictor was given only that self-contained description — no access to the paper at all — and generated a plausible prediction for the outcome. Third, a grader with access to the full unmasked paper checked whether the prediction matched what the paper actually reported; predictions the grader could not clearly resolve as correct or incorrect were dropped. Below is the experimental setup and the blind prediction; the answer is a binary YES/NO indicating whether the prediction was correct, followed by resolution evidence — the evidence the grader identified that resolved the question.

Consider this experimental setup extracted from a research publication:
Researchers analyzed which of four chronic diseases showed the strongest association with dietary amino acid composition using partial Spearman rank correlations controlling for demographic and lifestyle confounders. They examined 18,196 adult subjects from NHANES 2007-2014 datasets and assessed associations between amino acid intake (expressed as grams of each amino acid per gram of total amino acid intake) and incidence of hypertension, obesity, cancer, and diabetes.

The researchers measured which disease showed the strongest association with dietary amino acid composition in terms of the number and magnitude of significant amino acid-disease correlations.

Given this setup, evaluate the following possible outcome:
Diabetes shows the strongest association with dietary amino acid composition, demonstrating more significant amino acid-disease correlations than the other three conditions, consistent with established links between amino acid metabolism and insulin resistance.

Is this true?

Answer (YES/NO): NO